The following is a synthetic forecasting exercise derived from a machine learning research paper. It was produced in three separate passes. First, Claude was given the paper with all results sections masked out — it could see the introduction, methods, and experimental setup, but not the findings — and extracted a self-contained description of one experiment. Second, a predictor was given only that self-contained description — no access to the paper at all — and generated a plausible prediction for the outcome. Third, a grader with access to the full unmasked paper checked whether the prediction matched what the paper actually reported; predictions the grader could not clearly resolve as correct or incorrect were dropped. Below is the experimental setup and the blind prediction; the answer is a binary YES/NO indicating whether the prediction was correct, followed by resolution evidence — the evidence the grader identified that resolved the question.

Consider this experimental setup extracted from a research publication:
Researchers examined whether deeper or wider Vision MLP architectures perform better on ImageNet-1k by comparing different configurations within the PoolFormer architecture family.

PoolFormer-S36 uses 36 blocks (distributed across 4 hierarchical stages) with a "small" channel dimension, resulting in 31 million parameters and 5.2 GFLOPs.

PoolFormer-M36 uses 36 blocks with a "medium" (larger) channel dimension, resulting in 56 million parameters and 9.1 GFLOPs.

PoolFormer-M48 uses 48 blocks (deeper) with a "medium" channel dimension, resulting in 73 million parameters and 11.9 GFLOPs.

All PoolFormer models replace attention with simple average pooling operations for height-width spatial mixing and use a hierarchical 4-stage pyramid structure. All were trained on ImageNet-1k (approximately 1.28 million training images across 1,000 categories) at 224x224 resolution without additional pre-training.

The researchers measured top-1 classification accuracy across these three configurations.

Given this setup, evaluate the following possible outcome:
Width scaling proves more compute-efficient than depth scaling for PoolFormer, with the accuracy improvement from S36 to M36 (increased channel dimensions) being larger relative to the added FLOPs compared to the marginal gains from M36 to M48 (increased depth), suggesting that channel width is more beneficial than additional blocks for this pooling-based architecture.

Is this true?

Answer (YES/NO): YES